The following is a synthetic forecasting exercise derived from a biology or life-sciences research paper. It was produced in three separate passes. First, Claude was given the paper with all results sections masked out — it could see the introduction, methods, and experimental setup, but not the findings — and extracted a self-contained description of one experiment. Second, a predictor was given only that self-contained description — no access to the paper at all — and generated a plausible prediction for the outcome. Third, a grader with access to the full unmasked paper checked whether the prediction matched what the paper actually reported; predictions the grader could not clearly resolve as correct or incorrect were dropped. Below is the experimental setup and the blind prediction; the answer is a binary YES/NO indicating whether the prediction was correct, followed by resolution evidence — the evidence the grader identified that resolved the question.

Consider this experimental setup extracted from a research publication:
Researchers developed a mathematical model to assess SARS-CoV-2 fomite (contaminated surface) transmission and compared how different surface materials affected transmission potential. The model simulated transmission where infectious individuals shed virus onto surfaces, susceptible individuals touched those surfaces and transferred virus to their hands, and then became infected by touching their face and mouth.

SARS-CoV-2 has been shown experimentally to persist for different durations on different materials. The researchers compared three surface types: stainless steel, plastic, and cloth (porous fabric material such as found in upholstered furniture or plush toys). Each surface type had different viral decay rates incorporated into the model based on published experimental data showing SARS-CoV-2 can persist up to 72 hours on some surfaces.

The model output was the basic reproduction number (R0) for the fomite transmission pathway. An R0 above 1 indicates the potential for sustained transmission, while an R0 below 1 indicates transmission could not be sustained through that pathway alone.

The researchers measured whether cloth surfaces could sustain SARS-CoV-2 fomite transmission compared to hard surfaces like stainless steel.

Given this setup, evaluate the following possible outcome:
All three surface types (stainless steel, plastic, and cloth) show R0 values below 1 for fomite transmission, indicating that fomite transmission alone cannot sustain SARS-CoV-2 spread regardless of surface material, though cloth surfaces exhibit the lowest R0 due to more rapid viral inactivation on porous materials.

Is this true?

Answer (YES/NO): NO